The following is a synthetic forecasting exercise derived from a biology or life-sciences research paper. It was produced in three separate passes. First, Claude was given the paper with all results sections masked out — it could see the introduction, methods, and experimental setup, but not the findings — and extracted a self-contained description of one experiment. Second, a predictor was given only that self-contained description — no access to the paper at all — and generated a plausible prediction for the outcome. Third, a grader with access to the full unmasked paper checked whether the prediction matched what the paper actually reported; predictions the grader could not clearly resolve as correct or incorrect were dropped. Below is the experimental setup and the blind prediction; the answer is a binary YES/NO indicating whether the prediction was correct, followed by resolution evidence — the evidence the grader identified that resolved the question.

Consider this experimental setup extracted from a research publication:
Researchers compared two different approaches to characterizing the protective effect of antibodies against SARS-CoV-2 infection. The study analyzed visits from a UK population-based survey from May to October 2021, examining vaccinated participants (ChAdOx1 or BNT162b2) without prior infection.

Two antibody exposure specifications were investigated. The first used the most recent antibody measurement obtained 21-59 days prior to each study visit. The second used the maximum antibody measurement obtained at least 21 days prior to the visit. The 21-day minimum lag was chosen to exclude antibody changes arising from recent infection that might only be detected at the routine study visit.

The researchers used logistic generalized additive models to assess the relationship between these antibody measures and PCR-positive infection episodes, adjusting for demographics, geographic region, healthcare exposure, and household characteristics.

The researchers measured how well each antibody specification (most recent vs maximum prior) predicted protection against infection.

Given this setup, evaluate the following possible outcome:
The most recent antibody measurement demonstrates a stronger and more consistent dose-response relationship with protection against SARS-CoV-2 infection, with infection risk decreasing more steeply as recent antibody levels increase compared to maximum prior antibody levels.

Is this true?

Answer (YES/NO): NO